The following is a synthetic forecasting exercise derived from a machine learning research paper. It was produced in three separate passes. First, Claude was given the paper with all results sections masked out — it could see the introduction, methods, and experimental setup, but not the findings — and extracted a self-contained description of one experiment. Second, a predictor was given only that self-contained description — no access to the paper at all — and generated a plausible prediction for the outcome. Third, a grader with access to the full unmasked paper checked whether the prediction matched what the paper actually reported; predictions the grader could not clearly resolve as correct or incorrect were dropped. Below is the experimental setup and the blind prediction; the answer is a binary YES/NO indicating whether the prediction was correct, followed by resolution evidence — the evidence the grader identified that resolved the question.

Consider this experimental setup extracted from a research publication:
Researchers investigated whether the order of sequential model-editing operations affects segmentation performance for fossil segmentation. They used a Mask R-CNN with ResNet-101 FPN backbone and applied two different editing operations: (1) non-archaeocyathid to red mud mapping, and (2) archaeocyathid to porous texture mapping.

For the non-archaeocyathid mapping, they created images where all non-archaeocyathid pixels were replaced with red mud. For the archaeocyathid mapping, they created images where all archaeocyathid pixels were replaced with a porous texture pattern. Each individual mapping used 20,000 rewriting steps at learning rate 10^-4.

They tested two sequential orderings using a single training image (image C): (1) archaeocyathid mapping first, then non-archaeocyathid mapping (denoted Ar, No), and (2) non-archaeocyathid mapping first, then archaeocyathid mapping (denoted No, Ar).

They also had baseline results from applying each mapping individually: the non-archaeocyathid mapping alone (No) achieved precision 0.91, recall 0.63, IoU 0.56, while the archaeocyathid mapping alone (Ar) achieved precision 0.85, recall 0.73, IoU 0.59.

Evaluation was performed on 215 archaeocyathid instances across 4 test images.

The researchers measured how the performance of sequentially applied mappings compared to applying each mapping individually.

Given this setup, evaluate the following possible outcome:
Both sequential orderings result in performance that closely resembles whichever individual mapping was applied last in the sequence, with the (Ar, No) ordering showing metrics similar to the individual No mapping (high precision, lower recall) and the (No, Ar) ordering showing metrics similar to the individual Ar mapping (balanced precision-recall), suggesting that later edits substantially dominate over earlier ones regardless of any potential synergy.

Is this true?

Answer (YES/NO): YES